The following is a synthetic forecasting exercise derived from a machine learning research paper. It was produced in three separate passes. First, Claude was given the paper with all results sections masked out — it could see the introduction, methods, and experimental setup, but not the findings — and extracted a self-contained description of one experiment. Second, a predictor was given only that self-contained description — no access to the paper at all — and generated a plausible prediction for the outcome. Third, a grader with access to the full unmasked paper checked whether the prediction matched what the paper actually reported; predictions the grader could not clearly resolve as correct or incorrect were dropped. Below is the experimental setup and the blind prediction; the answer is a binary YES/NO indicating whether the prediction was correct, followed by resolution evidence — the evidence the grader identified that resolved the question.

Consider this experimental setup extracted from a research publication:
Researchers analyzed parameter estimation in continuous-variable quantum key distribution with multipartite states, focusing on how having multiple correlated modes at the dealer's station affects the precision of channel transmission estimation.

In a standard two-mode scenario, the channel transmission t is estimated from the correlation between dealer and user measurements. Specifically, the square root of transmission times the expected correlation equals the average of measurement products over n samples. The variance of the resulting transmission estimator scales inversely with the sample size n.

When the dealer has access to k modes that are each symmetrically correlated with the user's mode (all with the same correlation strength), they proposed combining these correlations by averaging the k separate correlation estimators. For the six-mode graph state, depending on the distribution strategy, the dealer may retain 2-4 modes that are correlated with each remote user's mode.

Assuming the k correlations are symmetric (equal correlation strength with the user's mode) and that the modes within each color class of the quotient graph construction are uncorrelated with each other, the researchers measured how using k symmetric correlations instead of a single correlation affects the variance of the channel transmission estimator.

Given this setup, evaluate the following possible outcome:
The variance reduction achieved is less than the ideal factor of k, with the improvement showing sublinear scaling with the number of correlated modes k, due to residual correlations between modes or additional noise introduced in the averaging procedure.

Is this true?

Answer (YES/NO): NO